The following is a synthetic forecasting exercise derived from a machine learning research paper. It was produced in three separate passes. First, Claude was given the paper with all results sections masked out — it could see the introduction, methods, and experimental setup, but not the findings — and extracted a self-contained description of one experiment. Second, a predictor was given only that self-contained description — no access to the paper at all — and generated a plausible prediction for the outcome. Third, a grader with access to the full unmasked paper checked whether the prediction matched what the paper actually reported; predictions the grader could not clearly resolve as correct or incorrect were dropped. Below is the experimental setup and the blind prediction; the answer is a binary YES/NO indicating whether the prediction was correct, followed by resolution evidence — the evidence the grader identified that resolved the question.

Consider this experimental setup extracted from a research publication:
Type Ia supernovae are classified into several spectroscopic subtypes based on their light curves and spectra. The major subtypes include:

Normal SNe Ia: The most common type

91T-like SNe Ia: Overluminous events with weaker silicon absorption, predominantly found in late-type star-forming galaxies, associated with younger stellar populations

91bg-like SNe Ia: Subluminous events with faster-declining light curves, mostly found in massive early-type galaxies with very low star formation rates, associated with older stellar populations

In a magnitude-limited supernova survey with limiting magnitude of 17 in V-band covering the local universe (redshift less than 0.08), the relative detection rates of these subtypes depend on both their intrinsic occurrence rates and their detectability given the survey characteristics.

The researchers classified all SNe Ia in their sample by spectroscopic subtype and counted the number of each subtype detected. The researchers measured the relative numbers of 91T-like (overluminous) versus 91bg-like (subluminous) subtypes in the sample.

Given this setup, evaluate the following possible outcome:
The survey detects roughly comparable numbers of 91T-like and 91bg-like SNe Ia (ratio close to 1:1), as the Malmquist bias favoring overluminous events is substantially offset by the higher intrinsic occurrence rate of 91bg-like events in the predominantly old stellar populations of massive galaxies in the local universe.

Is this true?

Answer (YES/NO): NO